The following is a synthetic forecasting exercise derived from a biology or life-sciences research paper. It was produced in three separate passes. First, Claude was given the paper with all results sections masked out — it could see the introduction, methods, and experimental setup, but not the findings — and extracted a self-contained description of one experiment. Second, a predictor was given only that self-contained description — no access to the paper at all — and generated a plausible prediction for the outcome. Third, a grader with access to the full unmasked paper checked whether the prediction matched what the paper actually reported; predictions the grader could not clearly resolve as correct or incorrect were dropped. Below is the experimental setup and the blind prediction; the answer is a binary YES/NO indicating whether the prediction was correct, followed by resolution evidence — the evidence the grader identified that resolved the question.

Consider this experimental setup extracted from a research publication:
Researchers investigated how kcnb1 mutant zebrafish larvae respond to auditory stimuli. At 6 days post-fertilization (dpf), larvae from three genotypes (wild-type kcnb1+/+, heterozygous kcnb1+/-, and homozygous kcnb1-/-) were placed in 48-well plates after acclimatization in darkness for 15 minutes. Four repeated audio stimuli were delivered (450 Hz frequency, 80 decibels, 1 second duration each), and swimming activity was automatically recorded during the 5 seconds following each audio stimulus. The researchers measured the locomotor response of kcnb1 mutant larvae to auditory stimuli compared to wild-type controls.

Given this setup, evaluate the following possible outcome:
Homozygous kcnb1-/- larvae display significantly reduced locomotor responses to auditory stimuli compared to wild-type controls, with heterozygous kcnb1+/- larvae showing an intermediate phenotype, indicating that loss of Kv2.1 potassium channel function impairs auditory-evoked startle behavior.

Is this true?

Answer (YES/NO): NO